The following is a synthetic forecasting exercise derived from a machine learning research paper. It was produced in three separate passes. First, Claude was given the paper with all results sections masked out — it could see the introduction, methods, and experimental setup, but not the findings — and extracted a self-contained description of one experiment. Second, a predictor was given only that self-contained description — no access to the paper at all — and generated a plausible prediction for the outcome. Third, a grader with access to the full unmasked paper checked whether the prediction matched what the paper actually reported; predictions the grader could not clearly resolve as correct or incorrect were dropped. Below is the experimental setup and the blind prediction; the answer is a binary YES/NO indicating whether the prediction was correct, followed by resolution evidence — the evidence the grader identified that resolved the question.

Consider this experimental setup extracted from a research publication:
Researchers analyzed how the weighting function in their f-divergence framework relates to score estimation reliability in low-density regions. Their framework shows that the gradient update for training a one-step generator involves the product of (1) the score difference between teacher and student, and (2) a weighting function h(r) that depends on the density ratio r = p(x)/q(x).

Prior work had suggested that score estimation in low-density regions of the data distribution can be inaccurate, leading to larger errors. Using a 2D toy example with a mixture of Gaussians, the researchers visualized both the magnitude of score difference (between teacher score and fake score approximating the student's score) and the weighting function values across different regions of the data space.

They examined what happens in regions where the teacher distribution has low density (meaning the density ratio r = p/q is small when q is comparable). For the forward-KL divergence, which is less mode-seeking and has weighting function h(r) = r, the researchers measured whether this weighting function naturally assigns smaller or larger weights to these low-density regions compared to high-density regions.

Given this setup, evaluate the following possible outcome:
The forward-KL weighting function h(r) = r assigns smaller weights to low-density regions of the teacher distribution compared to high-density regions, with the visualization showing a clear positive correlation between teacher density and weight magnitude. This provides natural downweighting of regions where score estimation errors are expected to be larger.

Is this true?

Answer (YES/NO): YES